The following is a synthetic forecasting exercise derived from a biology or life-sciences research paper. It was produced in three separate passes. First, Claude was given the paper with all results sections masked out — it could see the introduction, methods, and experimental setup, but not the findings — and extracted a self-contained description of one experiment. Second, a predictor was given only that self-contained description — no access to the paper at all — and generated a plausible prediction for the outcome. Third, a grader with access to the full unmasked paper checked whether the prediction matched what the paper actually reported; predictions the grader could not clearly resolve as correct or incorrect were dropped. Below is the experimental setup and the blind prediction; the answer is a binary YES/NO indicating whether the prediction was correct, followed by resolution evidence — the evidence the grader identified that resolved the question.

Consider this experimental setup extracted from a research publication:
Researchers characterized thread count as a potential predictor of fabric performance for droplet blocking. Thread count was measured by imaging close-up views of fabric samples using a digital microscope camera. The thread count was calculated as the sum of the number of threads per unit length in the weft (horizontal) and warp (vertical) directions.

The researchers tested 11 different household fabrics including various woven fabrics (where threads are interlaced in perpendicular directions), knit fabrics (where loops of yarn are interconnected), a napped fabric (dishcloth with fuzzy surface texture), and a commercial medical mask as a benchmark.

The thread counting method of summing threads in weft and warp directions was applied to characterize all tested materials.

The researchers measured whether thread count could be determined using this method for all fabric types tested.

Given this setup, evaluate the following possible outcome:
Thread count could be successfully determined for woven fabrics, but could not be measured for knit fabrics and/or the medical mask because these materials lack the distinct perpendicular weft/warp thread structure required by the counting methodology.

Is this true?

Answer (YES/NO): NO